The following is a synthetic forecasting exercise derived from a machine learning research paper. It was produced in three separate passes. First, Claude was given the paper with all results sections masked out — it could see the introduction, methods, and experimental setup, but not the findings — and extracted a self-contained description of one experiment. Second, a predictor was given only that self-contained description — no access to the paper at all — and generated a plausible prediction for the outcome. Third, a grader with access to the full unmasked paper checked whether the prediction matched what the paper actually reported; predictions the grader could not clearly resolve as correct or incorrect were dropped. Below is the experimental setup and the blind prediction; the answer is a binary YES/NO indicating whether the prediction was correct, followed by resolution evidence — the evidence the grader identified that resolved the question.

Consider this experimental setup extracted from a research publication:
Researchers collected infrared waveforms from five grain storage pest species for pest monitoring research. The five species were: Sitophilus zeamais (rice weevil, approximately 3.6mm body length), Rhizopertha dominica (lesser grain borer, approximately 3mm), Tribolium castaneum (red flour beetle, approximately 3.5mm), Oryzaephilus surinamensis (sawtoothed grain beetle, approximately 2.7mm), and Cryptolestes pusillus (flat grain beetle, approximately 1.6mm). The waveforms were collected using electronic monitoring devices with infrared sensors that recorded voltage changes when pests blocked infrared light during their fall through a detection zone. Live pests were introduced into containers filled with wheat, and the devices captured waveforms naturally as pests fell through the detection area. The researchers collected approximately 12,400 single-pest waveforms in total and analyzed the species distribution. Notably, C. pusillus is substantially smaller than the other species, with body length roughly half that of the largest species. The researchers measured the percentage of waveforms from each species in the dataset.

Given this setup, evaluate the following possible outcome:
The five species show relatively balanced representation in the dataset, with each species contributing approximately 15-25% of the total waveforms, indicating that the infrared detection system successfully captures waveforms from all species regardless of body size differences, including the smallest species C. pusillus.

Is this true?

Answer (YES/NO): NO